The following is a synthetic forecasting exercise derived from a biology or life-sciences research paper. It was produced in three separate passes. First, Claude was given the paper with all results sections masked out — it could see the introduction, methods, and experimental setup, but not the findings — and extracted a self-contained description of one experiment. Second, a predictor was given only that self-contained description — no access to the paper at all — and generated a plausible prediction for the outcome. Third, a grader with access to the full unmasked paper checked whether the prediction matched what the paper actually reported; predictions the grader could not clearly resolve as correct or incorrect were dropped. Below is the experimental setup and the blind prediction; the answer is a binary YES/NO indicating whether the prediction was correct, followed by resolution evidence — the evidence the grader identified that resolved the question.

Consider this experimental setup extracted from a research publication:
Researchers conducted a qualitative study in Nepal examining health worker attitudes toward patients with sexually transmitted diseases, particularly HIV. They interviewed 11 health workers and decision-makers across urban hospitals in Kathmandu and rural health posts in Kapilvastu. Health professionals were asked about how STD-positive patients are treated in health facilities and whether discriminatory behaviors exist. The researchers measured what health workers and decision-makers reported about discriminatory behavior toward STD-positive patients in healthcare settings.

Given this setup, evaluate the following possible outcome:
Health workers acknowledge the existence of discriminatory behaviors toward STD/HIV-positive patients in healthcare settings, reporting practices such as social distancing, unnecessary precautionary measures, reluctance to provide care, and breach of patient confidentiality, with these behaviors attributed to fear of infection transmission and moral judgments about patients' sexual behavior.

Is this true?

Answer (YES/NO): NO